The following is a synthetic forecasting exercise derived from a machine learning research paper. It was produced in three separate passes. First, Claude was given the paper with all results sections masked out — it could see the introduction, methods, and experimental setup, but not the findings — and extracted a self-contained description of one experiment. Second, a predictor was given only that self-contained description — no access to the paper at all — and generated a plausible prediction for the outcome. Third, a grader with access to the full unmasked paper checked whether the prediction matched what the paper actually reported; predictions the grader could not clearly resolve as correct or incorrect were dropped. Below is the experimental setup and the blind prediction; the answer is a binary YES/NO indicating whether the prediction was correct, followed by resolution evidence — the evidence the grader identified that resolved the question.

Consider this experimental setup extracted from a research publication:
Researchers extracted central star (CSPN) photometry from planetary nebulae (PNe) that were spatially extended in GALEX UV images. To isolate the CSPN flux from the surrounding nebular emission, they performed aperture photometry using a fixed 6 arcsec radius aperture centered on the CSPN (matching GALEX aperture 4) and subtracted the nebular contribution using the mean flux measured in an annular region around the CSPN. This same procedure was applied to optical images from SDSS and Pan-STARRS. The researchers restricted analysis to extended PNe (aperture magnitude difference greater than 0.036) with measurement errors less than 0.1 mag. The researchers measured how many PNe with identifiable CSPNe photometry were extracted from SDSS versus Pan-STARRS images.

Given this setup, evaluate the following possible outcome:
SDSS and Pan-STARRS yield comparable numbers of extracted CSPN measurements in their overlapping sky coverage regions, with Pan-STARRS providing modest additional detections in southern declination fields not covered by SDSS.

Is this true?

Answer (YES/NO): NO